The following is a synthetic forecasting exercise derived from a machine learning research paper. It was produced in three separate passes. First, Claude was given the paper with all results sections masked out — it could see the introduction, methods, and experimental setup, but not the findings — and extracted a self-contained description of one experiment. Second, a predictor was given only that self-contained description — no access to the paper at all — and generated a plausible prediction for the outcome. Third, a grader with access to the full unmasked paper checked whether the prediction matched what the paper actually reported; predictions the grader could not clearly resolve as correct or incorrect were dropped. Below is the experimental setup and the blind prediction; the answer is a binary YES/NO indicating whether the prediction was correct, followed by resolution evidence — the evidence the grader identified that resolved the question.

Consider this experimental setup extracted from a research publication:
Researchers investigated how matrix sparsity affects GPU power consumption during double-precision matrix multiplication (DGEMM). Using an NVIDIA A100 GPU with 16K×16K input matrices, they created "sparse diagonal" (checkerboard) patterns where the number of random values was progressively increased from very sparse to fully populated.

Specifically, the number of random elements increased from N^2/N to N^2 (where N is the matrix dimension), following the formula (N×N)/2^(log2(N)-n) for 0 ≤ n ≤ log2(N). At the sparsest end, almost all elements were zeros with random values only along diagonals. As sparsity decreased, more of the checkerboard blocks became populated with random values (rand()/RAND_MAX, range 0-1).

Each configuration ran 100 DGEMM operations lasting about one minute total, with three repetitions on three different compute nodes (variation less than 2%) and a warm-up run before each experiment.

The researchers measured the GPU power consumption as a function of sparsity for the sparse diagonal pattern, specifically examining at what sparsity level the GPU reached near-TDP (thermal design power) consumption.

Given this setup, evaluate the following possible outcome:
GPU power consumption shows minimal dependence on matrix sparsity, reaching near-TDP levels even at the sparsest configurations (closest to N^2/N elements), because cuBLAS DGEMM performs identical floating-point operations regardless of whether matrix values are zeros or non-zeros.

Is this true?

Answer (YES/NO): NO